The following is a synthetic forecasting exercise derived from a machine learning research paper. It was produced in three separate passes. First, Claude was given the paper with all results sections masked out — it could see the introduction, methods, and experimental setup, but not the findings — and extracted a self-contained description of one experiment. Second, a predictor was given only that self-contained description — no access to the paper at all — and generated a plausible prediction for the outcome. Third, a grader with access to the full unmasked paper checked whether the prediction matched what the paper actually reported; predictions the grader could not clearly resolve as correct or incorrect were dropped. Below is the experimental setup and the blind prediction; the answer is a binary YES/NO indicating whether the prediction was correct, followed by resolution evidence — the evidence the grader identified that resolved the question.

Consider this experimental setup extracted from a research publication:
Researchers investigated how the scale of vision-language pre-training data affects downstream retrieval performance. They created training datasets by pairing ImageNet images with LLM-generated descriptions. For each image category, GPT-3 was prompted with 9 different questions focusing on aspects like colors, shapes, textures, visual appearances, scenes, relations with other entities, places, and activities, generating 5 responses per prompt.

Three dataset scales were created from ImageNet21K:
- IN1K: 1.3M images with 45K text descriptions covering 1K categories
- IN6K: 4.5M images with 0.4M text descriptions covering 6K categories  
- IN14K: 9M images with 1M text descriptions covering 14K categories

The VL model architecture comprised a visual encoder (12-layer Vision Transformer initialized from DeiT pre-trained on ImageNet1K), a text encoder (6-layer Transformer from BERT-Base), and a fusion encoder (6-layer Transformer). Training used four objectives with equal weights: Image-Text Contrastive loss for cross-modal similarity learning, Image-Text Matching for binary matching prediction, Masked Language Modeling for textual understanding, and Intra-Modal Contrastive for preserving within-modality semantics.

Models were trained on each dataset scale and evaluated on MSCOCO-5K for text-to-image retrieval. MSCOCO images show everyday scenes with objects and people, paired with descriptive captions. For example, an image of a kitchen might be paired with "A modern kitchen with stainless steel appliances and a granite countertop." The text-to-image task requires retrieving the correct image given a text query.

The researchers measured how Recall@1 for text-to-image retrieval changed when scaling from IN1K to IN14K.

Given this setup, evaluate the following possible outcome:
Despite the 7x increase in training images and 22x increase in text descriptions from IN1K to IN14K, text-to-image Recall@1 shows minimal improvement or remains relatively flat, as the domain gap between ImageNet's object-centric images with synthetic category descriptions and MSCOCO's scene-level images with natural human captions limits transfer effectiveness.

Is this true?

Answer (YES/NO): NO